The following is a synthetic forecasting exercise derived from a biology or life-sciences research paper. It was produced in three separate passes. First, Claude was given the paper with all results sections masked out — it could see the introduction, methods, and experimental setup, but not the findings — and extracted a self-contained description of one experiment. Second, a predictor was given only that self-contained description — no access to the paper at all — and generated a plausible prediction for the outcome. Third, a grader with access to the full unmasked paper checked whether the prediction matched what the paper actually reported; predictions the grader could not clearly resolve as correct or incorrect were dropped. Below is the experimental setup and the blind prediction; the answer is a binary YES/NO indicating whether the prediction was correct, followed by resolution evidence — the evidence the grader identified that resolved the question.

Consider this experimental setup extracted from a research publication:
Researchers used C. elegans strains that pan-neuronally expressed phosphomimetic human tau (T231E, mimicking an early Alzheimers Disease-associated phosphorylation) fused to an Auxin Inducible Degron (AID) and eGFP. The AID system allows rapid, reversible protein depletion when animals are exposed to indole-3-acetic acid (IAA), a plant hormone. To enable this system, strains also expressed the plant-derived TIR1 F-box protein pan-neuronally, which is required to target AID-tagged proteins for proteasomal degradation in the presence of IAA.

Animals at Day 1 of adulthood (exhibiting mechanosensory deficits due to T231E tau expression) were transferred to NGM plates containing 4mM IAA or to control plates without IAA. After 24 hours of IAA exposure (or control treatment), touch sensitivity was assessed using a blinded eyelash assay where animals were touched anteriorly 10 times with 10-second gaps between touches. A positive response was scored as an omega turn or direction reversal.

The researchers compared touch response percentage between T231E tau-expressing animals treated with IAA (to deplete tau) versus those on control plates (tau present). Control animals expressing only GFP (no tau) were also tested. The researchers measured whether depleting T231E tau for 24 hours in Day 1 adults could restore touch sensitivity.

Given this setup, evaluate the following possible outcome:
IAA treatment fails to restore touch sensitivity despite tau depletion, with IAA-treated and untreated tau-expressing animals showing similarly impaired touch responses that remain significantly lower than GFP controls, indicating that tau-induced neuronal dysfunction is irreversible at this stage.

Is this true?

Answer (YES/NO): NO